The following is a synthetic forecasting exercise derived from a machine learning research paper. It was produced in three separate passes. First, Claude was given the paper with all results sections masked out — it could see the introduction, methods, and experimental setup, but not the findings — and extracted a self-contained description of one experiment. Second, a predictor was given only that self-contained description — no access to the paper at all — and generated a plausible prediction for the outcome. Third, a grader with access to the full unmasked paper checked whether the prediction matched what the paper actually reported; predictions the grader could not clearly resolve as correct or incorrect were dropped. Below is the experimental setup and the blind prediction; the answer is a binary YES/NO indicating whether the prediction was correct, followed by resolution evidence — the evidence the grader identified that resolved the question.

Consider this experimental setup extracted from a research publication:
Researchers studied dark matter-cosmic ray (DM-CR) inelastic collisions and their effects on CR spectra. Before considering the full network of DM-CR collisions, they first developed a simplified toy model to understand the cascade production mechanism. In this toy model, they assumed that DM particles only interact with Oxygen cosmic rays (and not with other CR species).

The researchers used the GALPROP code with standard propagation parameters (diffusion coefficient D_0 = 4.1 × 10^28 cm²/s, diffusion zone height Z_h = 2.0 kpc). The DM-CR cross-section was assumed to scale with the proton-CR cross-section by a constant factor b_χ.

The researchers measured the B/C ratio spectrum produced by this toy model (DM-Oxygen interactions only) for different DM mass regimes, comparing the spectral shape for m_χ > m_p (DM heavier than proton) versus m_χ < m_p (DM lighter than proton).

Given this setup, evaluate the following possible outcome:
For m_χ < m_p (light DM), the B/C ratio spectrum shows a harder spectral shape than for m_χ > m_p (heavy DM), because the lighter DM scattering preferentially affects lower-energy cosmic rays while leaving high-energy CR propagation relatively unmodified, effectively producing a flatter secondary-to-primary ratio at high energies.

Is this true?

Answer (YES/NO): NO